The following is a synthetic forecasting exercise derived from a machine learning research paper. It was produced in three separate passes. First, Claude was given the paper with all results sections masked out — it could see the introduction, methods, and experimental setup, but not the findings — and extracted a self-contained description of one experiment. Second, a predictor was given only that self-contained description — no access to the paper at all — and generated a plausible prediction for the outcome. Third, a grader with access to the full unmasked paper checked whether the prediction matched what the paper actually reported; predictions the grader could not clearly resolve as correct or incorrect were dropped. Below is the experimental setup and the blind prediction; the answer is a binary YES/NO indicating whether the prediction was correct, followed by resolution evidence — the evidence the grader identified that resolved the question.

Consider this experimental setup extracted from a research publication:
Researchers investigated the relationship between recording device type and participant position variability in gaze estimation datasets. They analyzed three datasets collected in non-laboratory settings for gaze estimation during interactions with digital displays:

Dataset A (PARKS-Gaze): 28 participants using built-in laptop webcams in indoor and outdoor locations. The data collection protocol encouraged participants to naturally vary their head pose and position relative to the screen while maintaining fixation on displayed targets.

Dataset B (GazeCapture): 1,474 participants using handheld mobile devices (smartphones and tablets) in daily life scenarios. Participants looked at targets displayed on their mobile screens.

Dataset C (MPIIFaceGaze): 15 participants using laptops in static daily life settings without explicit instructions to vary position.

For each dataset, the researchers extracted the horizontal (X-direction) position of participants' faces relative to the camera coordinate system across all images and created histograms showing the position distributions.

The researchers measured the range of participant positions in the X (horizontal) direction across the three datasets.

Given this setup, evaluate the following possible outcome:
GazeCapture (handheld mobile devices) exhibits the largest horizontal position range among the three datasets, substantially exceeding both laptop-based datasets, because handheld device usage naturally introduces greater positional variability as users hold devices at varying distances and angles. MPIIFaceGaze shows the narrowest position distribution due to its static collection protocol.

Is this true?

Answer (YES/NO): NO